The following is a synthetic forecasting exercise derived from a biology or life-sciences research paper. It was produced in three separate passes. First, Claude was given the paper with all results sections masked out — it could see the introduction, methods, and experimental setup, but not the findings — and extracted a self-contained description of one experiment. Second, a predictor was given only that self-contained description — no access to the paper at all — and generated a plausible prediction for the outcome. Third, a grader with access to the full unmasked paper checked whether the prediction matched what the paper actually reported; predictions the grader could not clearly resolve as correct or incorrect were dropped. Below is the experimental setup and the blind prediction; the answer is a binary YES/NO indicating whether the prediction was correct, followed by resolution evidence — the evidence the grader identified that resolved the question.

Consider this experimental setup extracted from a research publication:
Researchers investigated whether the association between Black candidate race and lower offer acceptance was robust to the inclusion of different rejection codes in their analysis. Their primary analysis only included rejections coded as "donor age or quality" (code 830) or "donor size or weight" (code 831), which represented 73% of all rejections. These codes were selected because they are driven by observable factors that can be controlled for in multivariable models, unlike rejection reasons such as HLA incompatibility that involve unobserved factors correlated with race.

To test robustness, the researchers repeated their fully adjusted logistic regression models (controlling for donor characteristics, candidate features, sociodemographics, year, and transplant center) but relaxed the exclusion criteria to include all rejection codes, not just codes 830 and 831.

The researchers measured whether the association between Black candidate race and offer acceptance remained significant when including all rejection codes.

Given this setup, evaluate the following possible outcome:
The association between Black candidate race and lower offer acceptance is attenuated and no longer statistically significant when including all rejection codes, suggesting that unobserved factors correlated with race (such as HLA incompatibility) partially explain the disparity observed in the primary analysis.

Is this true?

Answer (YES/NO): NO